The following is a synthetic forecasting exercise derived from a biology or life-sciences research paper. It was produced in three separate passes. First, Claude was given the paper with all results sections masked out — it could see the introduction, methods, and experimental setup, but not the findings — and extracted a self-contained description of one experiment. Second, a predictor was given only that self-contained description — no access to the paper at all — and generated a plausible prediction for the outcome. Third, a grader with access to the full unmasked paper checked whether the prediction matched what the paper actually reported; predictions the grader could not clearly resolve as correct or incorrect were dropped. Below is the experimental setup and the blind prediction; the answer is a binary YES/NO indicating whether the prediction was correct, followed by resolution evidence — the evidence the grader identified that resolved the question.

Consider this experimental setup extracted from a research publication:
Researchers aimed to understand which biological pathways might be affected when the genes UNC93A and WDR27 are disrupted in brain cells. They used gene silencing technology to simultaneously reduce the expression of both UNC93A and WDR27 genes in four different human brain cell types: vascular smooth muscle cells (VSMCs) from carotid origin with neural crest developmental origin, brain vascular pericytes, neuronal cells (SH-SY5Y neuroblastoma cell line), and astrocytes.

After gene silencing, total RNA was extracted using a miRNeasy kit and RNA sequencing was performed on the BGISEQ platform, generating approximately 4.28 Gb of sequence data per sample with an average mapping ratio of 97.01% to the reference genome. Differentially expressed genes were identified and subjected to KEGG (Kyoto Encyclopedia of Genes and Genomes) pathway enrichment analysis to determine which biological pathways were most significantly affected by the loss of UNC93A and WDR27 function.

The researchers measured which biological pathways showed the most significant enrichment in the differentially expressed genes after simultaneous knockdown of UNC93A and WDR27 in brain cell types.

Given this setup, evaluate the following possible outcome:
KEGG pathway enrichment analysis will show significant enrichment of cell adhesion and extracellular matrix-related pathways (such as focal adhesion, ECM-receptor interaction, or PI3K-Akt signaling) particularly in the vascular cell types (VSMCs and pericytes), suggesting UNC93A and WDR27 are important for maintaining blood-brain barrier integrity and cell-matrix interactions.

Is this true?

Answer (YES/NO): NO